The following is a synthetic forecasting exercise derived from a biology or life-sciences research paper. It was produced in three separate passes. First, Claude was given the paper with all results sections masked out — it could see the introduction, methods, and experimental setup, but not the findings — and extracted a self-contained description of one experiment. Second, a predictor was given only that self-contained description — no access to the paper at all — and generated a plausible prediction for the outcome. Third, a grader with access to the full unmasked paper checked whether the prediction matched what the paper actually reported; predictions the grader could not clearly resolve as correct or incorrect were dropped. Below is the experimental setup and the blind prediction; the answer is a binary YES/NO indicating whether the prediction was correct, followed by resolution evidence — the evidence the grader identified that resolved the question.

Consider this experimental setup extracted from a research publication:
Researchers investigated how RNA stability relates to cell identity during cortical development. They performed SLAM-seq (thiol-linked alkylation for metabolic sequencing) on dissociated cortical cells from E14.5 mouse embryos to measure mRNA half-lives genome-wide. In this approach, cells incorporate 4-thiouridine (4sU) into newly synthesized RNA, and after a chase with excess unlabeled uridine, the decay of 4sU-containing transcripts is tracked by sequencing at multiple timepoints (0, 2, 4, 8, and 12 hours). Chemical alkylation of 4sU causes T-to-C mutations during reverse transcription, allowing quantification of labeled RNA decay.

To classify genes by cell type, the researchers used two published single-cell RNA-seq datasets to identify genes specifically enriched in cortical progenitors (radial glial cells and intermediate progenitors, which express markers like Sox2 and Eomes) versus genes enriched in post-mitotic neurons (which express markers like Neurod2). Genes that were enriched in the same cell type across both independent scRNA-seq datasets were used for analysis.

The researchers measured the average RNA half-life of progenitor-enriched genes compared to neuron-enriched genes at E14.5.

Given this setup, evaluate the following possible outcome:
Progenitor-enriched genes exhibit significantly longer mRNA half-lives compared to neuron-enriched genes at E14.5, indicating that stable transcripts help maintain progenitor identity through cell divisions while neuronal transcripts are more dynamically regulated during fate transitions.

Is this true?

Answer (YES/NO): NO